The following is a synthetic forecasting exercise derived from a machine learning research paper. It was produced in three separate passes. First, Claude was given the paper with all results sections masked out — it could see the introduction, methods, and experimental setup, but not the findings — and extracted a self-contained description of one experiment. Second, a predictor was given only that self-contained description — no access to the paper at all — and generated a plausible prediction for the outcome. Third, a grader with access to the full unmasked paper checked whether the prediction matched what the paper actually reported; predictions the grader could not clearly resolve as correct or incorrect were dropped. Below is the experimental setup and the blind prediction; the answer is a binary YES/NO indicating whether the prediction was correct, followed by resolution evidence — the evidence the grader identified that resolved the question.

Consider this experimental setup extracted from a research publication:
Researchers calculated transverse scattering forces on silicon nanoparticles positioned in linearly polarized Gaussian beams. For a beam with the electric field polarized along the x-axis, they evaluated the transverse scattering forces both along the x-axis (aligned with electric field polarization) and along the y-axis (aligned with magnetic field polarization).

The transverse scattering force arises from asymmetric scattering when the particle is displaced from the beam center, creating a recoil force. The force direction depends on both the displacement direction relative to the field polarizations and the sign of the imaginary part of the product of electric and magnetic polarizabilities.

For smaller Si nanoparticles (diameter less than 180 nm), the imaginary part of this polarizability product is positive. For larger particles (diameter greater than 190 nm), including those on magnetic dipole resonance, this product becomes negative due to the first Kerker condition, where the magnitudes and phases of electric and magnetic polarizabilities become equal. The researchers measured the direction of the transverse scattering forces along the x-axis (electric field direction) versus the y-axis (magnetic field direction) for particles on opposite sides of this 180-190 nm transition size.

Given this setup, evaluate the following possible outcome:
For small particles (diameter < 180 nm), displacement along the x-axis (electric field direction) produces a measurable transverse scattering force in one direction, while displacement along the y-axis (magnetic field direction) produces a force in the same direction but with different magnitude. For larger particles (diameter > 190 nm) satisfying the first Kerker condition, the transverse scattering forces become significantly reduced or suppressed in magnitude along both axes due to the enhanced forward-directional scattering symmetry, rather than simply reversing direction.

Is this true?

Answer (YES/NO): NO